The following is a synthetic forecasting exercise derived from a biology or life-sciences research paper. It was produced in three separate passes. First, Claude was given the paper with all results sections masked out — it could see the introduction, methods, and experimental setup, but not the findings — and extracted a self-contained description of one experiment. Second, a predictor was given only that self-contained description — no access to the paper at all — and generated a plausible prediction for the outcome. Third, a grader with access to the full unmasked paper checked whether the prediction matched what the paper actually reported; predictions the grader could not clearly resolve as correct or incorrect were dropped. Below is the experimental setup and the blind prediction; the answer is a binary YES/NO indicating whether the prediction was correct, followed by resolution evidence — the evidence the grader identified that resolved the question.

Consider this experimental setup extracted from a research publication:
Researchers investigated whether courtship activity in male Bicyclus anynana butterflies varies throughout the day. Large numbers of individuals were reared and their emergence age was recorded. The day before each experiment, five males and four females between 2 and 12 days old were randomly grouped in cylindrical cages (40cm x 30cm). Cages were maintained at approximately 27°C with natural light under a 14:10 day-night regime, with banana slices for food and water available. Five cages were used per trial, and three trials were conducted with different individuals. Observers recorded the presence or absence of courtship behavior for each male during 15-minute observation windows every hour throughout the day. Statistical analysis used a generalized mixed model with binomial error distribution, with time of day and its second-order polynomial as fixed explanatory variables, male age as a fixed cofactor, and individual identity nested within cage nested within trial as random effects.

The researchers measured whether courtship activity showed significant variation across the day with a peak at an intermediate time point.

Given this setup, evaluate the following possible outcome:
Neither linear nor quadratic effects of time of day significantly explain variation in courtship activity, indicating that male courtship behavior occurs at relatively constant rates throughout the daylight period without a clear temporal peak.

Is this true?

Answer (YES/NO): NO